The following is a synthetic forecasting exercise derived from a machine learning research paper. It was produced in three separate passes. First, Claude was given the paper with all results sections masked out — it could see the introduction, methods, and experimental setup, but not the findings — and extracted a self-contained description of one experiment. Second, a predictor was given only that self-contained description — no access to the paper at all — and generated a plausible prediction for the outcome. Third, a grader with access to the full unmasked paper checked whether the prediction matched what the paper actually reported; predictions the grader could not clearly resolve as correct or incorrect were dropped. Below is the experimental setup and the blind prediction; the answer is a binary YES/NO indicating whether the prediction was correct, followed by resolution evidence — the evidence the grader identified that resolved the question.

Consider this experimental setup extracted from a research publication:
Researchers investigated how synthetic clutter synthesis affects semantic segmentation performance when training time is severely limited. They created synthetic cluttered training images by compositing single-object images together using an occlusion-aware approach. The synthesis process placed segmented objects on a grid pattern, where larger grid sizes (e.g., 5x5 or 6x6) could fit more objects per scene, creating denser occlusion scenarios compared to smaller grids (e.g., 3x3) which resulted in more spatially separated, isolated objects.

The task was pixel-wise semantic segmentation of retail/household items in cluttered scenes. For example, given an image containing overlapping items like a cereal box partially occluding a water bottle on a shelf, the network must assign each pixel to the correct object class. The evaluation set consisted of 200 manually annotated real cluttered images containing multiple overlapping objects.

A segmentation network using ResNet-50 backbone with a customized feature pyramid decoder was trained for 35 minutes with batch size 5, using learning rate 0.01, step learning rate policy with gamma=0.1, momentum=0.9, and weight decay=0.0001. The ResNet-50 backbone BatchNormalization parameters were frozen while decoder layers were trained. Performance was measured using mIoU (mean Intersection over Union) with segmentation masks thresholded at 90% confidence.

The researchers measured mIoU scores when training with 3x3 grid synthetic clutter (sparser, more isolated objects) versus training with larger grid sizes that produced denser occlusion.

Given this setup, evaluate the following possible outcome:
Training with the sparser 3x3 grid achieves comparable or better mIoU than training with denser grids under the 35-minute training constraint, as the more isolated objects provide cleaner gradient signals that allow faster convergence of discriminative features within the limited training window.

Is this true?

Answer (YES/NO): NO